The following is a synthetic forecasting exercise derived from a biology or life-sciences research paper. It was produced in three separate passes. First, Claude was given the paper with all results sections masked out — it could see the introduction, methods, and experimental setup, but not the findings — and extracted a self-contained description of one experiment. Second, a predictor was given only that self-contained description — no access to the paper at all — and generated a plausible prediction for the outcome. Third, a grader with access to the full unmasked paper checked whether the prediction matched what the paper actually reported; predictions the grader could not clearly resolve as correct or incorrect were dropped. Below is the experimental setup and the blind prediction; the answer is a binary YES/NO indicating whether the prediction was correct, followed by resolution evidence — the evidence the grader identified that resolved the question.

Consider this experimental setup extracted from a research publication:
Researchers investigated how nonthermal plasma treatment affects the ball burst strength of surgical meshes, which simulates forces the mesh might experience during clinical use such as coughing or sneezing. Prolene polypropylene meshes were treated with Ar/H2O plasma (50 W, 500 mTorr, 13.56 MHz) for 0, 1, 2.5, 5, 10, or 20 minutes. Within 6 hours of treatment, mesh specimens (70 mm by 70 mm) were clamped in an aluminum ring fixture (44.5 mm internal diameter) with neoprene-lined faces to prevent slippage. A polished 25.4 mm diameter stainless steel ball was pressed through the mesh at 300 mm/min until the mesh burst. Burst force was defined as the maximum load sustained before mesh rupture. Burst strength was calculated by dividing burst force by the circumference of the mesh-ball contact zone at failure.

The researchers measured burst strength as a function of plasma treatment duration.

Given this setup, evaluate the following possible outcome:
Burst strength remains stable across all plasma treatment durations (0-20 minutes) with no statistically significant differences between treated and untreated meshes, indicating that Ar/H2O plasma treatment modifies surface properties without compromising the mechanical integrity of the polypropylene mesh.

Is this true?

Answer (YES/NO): NO